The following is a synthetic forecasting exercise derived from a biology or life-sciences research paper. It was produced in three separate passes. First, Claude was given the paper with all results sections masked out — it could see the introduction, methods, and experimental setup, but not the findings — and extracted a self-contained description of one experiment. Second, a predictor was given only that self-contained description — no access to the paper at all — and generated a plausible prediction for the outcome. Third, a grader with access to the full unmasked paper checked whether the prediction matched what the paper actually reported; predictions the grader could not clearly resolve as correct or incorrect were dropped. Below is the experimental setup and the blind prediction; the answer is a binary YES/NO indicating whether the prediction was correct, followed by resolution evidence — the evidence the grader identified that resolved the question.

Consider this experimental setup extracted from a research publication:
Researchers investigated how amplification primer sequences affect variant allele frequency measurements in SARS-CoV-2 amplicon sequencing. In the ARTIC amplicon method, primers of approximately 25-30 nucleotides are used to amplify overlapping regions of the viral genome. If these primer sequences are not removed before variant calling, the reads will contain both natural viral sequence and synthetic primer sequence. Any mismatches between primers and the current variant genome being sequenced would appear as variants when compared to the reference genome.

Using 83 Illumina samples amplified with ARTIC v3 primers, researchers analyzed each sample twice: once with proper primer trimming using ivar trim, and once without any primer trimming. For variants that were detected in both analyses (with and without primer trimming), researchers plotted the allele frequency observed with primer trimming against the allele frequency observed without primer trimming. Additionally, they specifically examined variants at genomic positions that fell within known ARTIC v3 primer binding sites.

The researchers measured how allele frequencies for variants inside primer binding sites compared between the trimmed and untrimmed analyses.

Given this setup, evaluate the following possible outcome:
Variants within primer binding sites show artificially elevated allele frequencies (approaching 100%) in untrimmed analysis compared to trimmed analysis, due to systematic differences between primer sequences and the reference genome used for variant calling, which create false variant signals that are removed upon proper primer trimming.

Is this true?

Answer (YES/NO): NO